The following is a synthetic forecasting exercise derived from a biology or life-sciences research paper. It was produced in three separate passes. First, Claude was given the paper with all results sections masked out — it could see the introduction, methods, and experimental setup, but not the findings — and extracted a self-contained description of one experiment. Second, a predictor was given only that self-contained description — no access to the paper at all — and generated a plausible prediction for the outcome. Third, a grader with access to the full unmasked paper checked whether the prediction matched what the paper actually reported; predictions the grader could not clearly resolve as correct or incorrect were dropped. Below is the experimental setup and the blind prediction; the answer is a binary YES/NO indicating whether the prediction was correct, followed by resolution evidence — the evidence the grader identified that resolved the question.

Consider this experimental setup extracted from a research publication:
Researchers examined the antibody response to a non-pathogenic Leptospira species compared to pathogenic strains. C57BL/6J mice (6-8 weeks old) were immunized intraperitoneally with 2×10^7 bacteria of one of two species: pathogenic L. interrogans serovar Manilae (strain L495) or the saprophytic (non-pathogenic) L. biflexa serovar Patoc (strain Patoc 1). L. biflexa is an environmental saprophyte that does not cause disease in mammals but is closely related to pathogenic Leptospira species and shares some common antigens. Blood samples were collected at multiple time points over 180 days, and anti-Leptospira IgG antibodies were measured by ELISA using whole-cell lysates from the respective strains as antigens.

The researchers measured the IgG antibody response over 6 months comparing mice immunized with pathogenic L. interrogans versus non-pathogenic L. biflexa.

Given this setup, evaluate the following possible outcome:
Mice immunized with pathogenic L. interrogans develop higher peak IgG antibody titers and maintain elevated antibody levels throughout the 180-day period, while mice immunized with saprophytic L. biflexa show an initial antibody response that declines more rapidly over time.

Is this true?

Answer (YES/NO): NO